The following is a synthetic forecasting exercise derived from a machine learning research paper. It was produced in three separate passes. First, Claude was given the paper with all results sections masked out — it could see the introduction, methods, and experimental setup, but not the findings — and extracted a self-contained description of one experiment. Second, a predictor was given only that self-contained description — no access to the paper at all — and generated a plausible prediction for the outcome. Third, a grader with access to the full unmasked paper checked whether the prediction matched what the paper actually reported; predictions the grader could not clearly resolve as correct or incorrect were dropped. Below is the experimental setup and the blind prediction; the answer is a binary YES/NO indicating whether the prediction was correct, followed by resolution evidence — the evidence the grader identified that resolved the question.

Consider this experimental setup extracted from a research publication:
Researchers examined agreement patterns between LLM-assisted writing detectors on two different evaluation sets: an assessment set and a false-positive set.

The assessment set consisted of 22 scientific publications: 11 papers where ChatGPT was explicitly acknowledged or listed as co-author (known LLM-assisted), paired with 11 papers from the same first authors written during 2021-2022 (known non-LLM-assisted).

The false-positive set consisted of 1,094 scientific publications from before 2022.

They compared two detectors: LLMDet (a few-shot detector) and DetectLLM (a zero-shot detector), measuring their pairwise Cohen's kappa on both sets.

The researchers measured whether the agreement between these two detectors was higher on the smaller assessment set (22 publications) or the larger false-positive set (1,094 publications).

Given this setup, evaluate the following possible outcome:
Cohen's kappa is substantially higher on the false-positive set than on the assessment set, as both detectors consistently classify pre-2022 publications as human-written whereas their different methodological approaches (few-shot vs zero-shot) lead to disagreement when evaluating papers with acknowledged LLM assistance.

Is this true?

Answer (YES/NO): NO